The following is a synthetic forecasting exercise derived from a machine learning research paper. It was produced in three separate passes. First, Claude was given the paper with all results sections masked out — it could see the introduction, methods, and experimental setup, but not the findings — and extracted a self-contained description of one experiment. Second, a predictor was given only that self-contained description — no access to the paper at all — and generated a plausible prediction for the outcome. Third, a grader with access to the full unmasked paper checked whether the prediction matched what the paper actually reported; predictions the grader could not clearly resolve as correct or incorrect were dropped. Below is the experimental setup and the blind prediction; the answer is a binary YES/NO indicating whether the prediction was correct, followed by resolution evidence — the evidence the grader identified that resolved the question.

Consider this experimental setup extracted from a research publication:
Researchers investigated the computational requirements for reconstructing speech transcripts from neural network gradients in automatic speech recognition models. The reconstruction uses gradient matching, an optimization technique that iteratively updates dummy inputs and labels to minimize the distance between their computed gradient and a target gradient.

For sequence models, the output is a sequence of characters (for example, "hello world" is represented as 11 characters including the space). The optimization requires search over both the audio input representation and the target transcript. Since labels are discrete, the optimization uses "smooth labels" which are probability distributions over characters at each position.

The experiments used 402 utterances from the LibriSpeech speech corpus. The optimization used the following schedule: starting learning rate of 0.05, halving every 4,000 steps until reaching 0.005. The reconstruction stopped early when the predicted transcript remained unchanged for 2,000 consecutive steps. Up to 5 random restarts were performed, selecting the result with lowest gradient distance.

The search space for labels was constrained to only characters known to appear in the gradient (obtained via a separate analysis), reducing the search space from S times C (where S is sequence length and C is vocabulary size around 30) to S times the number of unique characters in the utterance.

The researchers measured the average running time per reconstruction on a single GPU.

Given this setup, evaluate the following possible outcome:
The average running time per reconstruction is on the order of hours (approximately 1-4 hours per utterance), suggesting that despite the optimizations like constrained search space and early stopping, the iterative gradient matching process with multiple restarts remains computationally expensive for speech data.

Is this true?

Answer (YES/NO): NO